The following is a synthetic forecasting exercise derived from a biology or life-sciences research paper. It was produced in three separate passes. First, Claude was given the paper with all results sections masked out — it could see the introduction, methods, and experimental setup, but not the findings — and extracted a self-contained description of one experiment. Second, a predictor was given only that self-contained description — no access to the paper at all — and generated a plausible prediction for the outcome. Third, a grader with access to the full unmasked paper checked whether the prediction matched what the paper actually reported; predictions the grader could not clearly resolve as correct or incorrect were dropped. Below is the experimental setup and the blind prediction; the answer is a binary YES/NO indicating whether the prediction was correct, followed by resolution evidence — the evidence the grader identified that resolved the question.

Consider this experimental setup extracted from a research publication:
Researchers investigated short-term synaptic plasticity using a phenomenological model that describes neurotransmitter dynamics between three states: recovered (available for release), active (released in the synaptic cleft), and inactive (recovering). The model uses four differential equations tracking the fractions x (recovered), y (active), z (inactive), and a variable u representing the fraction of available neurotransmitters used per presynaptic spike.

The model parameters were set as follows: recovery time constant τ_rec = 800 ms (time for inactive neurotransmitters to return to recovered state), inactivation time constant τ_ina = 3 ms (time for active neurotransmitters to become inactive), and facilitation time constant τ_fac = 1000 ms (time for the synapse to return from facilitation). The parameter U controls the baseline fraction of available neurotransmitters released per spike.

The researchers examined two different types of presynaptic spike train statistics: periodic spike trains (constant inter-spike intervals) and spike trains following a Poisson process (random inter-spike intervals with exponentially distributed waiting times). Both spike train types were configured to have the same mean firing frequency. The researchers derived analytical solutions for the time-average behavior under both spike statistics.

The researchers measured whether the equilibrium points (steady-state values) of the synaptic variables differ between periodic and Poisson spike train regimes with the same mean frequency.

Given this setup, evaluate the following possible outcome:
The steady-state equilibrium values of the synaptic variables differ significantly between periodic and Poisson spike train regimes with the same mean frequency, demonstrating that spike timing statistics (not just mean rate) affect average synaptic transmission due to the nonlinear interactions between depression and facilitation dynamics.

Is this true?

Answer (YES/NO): NO